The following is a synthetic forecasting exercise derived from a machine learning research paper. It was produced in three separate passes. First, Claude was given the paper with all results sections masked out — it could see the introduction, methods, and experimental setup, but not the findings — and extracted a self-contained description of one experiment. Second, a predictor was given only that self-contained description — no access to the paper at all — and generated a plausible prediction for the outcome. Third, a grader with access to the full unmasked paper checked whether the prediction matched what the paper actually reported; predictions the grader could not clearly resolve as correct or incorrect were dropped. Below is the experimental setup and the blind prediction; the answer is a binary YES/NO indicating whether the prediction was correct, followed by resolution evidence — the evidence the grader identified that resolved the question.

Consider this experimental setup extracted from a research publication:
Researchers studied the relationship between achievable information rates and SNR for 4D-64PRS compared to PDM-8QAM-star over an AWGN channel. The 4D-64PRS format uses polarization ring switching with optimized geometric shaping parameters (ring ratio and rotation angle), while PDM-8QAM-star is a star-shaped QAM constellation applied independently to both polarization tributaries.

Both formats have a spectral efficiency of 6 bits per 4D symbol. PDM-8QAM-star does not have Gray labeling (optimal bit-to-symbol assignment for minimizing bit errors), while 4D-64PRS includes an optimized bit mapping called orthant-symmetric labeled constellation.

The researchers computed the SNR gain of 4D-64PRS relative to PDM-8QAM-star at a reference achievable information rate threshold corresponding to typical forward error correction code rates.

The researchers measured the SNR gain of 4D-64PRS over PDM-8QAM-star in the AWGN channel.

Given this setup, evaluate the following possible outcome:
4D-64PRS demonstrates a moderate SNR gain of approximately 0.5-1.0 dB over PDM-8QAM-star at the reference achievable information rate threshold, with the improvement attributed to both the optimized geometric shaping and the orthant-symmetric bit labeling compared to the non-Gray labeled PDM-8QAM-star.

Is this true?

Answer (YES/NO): YES